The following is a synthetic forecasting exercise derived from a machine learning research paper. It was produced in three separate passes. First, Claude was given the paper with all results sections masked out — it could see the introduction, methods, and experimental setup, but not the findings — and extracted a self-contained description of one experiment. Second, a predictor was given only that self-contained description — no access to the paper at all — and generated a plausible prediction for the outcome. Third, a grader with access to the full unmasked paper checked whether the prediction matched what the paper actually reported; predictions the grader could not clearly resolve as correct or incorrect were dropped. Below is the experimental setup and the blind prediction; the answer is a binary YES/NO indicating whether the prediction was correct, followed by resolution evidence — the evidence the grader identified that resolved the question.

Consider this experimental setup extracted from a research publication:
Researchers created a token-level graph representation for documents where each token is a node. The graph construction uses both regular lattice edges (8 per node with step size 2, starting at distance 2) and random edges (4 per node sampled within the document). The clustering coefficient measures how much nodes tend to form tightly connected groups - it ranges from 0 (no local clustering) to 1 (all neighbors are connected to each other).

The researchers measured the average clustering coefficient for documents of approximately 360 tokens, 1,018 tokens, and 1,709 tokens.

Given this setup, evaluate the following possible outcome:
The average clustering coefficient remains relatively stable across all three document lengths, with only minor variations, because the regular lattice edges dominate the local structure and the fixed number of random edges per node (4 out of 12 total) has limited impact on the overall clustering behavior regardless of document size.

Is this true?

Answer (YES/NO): YES